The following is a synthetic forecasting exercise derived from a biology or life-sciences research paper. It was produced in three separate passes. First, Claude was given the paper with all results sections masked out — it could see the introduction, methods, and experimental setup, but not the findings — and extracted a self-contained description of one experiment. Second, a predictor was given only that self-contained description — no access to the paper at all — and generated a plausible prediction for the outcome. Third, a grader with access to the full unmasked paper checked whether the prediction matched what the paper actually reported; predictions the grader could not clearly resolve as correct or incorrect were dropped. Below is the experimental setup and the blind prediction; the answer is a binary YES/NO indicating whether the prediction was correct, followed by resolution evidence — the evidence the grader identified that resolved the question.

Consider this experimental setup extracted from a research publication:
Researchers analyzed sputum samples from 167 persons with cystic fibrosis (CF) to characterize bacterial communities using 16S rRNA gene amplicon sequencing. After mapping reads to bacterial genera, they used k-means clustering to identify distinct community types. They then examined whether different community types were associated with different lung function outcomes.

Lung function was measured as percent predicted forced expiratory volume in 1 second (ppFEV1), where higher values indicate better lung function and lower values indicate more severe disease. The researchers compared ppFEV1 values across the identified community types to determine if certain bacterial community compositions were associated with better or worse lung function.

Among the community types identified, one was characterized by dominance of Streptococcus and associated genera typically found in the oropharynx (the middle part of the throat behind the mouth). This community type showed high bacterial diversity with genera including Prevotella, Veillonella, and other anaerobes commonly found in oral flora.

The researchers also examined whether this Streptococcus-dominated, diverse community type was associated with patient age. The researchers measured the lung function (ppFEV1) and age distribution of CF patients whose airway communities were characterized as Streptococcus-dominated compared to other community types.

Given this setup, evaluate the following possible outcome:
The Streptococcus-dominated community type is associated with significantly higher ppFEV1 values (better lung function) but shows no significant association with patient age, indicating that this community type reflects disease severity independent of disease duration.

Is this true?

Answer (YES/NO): NO